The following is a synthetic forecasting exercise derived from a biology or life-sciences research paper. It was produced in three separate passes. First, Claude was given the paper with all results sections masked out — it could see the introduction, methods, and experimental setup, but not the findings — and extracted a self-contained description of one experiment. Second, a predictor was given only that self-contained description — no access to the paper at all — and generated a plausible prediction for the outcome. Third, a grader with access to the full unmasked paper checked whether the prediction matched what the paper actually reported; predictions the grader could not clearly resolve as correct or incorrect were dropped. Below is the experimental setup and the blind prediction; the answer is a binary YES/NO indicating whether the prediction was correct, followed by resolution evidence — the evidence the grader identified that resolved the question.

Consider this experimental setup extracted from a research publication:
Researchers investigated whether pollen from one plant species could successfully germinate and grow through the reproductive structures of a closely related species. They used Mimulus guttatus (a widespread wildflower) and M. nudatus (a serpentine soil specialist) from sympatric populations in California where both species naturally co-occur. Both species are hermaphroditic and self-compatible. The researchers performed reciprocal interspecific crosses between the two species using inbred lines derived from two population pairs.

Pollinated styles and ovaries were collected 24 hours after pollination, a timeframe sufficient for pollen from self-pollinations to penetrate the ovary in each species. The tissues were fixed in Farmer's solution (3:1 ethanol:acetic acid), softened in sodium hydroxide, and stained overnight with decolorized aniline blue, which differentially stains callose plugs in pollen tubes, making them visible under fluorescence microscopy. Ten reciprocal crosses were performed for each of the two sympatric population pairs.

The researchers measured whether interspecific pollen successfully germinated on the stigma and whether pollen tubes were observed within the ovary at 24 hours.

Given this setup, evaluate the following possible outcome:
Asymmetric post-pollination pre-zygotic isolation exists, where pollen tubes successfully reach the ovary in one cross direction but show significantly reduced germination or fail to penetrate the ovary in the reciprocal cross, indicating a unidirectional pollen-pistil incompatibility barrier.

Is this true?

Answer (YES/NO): NO